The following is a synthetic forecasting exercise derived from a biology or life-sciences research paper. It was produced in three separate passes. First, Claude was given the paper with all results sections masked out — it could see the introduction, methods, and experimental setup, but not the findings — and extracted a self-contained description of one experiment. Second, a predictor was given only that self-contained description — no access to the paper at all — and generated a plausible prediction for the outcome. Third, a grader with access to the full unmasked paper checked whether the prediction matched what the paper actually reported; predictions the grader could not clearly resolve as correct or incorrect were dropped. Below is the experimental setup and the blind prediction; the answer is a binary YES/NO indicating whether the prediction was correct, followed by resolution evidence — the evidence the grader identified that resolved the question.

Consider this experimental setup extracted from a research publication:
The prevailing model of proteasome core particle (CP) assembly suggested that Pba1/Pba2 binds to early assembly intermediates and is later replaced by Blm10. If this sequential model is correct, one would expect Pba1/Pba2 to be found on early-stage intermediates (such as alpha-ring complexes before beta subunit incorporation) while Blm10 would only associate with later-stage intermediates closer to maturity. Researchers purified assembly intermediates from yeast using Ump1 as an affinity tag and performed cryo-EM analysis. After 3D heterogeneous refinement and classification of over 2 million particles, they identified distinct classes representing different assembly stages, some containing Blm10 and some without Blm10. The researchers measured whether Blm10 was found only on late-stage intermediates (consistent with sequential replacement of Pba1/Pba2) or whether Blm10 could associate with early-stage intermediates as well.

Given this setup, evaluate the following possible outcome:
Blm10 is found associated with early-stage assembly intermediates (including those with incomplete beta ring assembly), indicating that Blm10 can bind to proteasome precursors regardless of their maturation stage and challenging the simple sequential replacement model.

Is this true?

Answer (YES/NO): YES